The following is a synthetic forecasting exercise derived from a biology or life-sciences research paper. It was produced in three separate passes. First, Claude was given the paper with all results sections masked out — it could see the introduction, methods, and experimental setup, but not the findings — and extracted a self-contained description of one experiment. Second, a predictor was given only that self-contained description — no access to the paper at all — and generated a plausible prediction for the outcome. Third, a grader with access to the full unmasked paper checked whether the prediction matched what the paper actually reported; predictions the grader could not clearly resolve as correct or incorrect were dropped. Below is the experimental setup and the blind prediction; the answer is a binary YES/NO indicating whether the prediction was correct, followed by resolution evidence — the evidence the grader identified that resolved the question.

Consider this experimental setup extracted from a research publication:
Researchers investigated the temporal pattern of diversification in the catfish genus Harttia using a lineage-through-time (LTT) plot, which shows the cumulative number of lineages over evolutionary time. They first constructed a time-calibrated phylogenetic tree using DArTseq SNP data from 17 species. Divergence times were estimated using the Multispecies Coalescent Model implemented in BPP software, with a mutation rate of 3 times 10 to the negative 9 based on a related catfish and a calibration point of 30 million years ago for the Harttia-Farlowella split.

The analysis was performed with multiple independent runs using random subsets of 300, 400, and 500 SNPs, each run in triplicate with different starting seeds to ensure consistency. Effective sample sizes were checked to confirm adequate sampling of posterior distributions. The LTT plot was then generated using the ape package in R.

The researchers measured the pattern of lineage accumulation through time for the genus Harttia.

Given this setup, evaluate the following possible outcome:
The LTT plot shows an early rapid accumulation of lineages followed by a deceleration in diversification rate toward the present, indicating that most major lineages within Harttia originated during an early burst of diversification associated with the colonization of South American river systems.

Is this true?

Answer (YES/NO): NO